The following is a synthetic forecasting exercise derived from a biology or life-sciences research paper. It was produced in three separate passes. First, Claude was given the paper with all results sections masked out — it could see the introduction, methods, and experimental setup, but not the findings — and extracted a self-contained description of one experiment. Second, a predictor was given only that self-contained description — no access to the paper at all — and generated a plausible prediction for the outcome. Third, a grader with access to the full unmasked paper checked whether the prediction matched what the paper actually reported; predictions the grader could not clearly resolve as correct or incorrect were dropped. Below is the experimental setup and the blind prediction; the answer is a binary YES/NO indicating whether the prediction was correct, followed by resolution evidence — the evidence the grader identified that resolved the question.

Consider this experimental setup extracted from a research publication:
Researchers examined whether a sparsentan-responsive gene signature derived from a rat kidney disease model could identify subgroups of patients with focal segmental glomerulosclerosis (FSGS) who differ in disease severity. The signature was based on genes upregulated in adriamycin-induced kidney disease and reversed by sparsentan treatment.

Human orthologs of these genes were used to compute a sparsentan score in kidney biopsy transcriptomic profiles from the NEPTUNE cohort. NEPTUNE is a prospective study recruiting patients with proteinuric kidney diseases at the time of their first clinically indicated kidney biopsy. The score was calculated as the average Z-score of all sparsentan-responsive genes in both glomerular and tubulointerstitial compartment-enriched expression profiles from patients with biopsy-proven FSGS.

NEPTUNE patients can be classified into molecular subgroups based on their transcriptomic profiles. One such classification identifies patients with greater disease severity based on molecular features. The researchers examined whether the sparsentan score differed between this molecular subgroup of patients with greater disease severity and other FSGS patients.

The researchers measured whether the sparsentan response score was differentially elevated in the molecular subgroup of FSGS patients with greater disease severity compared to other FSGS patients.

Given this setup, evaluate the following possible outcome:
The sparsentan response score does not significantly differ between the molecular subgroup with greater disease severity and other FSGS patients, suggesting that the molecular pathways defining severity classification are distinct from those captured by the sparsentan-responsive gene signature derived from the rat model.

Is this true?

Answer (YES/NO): NO